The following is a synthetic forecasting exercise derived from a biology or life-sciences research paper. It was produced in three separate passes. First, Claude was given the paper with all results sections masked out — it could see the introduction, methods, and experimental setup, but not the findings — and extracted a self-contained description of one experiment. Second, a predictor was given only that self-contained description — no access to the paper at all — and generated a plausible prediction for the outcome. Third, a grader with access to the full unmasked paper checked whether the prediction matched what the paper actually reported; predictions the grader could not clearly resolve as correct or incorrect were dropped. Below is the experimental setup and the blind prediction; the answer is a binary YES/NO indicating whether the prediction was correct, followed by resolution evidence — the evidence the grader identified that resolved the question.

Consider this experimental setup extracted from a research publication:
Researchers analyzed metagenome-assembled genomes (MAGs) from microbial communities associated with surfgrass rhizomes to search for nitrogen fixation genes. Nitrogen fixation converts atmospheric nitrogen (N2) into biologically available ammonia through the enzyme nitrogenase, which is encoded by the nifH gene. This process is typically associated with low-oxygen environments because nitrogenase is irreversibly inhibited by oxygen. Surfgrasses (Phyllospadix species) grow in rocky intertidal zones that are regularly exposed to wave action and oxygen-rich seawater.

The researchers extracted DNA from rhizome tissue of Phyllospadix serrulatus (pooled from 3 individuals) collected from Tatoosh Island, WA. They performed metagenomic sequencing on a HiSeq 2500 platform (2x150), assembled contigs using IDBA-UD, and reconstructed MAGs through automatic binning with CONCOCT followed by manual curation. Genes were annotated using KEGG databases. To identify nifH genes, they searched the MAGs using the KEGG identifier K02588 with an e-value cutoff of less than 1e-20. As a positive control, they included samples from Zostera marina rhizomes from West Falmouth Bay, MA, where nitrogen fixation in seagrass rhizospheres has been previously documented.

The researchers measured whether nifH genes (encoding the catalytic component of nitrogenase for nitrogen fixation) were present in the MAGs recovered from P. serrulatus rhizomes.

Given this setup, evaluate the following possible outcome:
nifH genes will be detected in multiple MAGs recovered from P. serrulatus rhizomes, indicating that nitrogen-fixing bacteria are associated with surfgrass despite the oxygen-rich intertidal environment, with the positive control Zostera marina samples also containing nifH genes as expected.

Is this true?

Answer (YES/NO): YES